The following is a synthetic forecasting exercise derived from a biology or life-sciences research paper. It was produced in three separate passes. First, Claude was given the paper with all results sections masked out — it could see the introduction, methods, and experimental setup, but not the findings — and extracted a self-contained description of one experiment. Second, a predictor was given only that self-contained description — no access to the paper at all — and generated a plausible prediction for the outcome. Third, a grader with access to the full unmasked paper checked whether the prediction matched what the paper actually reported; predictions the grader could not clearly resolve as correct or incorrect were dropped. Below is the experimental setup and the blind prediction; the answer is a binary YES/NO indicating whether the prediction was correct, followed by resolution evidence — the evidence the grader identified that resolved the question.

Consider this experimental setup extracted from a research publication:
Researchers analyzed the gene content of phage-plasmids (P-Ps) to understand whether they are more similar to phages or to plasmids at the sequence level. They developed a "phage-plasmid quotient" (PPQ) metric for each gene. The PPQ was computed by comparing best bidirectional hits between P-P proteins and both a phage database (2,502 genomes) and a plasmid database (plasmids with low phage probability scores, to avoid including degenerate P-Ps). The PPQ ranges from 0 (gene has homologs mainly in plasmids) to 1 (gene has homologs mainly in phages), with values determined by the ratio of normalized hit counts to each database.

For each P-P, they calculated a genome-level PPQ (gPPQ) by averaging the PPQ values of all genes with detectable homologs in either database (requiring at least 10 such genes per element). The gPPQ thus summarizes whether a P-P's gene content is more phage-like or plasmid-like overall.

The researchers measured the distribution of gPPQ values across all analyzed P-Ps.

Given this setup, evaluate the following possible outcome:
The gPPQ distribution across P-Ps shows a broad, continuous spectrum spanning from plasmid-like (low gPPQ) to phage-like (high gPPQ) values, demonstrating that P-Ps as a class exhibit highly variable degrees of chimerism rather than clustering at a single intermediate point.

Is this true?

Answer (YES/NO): YES